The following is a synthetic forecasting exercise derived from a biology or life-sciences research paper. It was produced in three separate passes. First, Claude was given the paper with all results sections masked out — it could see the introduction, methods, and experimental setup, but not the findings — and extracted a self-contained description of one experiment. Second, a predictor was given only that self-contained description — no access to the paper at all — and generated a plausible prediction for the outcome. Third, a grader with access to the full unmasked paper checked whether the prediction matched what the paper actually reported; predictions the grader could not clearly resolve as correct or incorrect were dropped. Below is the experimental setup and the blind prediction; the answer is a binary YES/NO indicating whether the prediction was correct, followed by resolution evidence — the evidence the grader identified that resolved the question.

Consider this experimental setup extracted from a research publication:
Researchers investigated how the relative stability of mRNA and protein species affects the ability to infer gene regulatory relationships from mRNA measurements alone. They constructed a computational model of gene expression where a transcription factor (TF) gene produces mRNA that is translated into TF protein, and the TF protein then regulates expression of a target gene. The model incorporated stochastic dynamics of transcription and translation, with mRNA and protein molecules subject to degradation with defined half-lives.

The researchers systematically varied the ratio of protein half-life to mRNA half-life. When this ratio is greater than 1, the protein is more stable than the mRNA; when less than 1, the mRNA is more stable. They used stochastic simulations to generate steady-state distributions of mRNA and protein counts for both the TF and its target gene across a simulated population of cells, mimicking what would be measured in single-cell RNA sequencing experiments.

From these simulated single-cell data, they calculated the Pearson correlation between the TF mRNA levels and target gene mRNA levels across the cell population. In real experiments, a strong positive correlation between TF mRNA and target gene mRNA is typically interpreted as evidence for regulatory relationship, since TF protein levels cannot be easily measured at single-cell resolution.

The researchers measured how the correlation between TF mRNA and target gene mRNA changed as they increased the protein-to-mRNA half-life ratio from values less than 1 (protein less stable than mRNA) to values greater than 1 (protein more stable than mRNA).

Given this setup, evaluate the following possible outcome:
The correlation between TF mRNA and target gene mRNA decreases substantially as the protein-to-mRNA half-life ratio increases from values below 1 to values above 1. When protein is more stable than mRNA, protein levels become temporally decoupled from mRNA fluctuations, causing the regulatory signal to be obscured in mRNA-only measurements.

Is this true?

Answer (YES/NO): YES